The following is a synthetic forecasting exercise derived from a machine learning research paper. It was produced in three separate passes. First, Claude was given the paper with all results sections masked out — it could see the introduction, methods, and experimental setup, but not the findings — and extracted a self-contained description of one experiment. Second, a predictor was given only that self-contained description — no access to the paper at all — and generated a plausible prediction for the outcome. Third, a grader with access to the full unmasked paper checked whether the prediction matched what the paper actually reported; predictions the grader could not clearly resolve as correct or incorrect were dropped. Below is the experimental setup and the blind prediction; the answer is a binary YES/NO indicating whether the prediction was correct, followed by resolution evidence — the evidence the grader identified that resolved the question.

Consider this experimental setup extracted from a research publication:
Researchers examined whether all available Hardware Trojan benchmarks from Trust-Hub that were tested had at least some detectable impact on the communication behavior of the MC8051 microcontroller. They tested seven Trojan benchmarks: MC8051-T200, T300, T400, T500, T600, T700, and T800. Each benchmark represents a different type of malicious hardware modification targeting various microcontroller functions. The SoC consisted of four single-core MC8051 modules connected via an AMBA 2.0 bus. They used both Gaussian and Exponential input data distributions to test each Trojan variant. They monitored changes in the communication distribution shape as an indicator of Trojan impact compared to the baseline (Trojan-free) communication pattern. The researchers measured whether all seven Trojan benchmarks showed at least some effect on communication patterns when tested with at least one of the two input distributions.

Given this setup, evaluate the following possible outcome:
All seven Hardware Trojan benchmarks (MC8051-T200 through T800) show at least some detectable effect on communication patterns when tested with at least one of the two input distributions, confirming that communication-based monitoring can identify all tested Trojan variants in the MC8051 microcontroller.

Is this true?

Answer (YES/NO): YES